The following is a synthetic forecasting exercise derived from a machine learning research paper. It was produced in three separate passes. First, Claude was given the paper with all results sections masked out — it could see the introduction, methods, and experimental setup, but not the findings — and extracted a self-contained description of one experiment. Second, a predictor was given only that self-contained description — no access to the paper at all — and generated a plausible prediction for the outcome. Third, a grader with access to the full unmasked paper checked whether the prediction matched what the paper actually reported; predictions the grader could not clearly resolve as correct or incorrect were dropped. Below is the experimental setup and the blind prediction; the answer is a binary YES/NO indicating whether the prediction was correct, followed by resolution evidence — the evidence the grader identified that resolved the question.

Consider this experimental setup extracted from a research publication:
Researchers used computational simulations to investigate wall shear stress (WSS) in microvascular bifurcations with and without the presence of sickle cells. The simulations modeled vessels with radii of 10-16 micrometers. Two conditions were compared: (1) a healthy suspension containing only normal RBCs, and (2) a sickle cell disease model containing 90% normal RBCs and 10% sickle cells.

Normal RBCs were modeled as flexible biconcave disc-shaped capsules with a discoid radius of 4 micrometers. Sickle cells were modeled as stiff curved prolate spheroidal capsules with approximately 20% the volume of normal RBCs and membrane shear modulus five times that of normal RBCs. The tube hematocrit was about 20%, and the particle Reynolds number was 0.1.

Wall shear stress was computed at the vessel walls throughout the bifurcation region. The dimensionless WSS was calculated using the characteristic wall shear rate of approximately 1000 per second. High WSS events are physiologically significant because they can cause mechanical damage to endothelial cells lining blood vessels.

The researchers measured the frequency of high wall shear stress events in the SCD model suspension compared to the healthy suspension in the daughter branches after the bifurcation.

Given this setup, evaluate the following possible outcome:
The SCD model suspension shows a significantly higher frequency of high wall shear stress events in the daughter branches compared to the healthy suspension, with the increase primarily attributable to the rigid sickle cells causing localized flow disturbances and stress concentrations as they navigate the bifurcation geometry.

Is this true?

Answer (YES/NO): NO